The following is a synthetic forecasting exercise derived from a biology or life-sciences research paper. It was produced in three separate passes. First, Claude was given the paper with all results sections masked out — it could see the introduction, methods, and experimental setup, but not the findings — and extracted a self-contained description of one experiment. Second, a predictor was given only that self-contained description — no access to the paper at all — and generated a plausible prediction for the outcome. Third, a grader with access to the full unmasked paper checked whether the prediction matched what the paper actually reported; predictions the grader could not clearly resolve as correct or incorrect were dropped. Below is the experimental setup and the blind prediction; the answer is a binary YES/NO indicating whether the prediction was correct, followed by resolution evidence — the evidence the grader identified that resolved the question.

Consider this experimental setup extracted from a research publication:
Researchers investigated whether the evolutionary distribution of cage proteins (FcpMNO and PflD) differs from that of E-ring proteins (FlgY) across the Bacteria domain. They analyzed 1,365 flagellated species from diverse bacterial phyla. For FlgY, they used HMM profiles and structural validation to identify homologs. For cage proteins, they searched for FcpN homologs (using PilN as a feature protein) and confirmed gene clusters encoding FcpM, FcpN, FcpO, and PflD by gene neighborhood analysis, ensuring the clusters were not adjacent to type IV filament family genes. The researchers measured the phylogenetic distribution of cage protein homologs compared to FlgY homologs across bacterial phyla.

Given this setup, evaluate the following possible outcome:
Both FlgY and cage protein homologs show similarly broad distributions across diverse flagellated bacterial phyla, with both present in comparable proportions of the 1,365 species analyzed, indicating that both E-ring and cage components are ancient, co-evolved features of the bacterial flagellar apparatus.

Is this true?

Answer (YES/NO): NO